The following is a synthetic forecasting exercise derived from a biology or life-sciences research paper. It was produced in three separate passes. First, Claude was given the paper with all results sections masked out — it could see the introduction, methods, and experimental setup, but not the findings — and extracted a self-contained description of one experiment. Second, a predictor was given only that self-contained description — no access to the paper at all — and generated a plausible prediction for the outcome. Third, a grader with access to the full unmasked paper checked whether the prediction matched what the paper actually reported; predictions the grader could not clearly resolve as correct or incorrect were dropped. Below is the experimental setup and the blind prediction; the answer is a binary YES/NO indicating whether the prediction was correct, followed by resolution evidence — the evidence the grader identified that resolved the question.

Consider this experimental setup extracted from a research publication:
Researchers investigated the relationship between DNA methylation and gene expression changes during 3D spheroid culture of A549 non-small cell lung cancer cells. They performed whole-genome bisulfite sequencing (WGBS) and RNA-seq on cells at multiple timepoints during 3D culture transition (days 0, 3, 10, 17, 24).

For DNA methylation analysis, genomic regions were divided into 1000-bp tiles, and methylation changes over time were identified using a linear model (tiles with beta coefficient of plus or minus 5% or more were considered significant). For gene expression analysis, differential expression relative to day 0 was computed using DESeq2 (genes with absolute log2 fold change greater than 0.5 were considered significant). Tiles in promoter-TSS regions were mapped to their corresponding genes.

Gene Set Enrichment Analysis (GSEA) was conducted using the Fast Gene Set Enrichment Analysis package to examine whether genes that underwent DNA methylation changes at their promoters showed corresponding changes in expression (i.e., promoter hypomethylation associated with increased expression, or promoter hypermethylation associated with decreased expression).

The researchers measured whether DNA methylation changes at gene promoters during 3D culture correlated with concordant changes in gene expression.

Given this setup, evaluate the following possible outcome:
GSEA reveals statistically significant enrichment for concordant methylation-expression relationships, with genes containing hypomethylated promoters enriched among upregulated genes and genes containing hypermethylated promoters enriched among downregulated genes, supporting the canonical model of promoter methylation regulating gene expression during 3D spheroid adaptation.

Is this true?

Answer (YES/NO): NO